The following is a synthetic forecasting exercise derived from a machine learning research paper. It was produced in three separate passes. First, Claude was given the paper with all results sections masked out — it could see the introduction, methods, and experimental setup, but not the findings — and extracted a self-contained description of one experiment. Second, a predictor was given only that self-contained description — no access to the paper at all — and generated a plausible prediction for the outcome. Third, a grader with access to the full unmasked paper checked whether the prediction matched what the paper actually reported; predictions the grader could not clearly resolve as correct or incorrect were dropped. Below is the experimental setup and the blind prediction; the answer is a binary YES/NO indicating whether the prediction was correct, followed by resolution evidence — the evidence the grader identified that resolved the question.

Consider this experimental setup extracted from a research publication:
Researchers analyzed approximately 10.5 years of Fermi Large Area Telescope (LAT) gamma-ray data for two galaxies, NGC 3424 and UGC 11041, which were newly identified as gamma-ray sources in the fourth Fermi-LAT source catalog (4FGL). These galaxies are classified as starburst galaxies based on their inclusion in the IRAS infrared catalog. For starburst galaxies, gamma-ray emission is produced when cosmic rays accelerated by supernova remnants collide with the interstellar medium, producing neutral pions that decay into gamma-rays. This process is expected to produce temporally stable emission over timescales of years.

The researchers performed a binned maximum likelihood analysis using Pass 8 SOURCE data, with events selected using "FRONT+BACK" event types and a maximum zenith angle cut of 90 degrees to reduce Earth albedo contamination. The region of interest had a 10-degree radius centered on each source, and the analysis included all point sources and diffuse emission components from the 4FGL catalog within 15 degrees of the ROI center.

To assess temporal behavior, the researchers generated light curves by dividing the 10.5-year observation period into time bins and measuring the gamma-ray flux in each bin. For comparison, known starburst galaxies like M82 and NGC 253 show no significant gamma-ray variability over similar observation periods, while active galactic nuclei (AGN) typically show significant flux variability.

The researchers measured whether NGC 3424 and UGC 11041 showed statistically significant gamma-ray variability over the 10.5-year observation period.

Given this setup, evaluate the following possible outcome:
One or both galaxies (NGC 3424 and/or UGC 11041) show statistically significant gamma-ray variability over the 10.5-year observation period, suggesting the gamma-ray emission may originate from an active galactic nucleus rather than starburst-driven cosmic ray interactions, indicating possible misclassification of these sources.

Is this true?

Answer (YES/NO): YES